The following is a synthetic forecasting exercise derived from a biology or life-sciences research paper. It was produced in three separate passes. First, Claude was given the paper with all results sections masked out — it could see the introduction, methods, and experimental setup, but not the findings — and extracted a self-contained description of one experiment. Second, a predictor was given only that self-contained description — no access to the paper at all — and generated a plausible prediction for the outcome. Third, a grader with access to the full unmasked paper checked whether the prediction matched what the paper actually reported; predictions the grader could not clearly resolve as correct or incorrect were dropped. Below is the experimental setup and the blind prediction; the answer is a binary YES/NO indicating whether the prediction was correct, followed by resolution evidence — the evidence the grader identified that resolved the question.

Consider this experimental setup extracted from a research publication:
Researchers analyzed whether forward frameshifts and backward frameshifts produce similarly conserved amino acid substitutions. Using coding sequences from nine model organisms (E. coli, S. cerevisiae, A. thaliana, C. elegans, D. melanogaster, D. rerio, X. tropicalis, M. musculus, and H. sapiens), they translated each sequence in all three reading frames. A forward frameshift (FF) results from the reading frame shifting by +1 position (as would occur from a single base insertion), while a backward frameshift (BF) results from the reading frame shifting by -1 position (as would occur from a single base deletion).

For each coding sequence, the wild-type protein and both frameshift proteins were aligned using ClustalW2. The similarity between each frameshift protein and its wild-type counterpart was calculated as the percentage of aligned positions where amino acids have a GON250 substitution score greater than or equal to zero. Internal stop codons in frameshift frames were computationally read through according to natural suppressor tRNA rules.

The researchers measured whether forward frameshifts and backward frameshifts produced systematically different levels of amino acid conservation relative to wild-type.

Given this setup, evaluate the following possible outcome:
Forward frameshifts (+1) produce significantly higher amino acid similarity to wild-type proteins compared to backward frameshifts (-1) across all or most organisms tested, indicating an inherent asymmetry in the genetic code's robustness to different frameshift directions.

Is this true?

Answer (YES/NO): NO